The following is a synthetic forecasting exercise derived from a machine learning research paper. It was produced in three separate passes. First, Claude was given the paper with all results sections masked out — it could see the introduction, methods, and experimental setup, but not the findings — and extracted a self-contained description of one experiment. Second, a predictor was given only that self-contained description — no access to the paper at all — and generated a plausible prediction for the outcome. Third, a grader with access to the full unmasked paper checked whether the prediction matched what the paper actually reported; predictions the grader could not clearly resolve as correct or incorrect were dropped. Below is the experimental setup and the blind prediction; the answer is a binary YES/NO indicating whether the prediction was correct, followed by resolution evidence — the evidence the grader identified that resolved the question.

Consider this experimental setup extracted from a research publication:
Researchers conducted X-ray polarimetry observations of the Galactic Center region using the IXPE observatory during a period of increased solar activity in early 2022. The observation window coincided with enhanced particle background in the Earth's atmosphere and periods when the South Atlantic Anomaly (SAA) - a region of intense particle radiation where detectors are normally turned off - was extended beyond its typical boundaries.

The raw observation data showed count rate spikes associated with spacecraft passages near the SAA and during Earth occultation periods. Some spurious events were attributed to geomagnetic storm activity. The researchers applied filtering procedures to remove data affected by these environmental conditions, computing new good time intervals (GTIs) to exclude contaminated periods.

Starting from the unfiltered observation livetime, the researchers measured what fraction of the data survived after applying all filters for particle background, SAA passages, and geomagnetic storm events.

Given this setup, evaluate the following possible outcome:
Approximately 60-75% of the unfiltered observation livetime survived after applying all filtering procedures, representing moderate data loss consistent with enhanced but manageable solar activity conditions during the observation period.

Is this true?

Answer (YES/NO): NO